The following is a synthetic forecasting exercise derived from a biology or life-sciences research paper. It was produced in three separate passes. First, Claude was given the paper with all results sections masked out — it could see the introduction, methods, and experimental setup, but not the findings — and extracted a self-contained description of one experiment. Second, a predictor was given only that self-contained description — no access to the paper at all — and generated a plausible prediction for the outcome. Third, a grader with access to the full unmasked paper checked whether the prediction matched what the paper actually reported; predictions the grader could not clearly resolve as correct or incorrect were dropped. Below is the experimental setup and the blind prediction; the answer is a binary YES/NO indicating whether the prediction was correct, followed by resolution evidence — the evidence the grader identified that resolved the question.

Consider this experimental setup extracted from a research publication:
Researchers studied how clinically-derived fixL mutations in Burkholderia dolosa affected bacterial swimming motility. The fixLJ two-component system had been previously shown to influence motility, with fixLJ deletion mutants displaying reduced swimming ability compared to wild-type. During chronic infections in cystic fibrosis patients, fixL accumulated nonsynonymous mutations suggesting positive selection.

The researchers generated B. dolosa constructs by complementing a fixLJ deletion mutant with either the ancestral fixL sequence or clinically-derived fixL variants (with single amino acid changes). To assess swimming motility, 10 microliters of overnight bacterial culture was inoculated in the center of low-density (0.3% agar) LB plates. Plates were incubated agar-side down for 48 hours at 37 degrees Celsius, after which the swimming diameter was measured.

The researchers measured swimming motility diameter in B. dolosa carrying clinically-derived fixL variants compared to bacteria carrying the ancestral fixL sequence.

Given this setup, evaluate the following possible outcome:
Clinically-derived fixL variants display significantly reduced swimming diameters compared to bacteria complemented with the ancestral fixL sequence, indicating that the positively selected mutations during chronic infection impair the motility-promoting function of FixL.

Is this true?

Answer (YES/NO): NO